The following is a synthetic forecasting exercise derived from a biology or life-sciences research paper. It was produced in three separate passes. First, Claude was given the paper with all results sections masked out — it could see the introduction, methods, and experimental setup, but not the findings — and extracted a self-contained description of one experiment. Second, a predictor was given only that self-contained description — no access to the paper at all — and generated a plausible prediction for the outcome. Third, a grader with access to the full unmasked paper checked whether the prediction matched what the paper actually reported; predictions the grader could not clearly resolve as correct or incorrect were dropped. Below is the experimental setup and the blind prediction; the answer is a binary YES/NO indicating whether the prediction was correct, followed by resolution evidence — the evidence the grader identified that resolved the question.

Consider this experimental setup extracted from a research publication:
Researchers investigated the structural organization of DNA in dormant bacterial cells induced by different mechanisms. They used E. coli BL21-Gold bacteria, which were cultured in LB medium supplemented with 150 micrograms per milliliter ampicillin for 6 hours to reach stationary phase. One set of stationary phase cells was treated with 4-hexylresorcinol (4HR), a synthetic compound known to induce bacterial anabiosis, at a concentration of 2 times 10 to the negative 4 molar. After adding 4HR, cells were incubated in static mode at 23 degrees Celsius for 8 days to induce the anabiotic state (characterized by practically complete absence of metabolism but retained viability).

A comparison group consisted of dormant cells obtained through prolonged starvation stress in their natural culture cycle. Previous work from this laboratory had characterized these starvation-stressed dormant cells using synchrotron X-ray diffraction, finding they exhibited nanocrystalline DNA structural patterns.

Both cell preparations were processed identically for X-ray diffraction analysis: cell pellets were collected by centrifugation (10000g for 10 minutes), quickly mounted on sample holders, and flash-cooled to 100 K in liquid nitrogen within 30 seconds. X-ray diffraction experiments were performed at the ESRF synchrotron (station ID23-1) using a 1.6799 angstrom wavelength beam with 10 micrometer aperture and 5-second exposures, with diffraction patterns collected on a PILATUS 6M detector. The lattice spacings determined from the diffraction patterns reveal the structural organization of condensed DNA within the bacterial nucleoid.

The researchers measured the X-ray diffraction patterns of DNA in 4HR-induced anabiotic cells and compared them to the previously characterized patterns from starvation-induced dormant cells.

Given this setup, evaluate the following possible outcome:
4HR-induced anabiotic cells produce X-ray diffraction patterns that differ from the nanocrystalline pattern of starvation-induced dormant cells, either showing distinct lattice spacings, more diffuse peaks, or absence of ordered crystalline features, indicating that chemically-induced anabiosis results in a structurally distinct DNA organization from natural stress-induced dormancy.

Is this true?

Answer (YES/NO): NO